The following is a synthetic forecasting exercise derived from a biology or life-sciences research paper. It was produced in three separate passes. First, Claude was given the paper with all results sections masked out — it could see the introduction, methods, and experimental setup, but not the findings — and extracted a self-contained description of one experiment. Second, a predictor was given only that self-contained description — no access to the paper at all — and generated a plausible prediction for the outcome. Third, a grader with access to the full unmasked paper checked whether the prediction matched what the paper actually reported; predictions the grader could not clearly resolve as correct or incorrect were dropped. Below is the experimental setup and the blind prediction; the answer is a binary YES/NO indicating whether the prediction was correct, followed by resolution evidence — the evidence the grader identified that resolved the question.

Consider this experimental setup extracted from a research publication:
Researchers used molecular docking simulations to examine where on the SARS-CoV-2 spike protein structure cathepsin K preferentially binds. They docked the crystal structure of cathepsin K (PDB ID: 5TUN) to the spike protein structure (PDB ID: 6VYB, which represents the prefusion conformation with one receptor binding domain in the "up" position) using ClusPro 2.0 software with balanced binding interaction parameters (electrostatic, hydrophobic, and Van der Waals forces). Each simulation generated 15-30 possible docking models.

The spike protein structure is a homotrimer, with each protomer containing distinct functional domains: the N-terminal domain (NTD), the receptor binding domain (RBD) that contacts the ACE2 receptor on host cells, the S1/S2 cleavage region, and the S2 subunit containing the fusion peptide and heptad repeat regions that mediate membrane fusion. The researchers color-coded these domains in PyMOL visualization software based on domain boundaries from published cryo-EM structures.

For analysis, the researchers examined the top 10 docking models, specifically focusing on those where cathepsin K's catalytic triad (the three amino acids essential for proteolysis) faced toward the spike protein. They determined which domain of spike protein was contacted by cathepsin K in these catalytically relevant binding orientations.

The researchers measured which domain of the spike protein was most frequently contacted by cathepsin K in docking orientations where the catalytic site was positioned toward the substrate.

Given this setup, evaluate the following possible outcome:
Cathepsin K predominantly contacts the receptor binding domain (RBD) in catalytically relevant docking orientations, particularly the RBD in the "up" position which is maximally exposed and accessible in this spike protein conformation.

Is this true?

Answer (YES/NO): YES